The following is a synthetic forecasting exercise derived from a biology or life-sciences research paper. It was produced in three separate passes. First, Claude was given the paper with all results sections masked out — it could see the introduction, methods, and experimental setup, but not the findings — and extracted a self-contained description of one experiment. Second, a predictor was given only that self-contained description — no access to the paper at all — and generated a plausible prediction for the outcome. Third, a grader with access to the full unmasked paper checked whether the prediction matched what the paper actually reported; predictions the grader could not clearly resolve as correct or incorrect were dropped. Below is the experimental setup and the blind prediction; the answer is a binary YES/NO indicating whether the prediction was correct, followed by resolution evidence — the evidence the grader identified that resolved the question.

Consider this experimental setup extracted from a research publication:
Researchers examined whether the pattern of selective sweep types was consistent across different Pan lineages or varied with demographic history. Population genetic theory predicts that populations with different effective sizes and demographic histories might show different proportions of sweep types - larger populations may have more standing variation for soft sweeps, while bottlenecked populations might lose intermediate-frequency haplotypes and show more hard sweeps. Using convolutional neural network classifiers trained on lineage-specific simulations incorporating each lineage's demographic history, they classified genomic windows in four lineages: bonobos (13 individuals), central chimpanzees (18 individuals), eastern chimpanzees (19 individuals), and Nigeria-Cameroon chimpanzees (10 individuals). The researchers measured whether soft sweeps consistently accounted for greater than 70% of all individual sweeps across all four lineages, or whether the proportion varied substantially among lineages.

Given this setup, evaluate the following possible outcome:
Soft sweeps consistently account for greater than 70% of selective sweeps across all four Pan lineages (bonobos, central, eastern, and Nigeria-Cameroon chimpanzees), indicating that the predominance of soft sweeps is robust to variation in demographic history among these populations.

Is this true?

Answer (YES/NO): YES